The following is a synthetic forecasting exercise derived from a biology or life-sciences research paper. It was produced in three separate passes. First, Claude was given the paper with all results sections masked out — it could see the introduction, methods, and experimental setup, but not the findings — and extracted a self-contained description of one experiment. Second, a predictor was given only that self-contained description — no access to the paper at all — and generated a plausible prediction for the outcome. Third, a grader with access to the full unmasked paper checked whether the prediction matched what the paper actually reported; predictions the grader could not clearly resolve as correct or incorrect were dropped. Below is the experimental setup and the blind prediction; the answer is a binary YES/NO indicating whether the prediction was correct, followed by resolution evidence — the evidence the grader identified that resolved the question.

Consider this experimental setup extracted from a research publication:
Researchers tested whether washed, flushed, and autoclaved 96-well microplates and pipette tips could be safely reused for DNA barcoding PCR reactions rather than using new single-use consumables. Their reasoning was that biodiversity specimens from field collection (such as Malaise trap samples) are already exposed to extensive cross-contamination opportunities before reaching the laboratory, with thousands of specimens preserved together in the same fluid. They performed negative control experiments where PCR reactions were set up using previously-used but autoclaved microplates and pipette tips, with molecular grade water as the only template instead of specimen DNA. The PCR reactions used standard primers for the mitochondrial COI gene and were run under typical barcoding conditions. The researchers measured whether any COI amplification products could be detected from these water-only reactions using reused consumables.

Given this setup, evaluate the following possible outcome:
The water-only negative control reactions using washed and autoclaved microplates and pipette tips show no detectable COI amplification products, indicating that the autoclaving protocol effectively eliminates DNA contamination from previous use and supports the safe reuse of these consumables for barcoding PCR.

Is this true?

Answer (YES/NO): YES